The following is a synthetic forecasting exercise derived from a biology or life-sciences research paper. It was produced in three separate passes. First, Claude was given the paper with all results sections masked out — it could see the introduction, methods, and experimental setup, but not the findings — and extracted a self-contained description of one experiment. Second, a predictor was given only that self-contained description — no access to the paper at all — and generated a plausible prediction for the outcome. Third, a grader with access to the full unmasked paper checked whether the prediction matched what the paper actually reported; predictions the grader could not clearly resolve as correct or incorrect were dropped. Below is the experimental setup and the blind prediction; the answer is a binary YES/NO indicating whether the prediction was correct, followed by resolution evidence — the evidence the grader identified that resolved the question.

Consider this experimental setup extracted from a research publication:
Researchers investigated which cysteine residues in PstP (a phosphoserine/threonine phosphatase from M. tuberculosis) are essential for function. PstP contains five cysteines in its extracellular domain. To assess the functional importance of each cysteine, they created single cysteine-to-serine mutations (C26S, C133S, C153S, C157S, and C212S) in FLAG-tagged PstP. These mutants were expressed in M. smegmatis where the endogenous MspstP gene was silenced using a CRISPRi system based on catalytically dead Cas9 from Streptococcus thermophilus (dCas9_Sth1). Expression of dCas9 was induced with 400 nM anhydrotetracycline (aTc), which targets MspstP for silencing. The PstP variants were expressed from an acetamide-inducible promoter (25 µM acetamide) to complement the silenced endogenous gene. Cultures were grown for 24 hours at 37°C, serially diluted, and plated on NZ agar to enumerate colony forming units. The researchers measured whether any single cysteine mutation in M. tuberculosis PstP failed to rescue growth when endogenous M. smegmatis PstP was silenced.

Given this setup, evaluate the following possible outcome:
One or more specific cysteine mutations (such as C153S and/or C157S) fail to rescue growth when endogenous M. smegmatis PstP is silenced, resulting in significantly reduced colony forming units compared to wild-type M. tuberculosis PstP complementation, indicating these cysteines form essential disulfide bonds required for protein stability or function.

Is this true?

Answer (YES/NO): NO